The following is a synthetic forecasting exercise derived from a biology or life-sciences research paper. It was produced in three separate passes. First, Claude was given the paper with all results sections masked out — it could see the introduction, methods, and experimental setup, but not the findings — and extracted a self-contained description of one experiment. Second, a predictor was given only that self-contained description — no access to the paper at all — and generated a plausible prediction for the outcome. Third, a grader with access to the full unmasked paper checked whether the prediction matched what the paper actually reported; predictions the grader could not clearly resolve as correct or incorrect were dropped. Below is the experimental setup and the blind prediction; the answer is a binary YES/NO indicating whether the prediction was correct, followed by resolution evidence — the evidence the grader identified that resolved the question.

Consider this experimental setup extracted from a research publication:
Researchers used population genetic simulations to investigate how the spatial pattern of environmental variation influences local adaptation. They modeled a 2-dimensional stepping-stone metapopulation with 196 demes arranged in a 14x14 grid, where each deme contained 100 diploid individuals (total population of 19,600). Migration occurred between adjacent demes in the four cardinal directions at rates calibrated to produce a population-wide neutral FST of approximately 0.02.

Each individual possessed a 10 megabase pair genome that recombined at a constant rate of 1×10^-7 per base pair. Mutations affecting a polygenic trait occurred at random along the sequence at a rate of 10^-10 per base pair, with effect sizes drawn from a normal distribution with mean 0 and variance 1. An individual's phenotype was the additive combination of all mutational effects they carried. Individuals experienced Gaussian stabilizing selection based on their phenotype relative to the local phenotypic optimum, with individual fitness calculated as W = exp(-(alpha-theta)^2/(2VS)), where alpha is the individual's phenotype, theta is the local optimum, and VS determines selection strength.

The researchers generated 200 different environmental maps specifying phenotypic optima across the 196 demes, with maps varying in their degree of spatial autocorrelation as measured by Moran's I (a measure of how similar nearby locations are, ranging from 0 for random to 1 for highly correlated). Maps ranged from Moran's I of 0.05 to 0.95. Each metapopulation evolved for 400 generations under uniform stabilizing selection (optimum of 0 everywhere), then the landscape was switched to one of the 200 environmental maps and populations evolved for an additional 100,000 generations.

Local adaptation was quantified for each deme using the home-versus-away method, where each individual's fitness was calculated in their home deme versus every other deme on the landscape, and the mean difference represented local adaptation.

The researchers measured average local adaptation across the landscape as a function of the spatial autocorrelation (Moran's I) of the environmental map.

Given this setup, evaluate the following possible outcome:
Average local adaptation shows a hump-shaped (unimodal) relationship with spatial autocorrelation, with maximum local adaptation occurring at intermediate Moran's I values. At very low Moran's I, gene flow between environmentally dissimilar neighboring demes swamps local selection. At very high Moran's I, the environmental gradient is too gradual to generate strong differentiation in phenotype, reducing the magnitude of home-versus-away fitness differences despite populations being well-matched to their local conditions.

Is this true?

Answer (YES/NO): NO